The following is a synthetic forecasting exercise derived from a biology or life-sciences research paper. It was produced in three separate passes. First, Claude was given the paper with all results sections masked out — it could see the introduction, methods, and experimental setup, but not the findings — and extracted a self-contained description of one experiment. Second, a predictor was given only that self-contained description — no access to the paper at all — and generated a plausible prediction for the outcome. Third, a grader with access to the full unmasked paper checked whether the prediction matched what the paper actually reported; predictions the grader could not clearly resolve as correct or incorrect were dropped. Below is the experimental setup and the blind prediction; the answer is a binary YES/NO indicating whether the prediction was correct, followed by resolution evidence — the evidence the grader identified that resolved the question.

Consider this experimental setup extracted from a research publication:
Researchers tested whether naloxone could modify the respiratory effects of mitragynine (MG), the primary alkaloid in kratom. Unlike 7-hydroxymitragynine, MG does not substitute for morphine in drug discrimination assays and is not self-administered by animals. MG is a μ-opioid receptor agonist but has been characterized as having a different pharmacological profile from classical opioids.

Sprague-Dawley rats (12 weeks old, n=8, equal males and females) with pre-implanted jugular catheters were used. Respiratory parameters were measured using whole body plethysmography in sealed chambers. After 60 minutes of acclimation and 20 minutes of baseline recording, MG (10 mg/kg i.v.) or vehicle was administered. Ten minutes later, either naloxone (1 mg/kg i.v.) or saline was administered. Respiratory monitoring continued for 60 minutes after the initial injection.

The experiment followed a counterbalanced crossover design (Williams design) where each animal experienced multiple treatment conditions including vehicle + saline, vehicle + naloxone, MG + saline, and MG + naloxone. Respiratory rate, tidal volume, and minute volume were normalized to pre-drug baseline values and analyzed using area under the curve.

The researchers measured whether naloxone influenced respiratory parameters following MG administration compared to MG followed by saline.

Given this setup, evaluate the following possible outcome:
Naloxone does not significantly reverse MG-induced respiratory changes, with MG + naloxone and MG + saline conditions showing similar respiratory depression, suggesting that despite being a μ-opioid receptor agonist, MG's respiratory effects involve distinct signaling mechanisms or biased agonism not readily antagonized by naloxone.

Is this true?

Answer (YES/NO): NO